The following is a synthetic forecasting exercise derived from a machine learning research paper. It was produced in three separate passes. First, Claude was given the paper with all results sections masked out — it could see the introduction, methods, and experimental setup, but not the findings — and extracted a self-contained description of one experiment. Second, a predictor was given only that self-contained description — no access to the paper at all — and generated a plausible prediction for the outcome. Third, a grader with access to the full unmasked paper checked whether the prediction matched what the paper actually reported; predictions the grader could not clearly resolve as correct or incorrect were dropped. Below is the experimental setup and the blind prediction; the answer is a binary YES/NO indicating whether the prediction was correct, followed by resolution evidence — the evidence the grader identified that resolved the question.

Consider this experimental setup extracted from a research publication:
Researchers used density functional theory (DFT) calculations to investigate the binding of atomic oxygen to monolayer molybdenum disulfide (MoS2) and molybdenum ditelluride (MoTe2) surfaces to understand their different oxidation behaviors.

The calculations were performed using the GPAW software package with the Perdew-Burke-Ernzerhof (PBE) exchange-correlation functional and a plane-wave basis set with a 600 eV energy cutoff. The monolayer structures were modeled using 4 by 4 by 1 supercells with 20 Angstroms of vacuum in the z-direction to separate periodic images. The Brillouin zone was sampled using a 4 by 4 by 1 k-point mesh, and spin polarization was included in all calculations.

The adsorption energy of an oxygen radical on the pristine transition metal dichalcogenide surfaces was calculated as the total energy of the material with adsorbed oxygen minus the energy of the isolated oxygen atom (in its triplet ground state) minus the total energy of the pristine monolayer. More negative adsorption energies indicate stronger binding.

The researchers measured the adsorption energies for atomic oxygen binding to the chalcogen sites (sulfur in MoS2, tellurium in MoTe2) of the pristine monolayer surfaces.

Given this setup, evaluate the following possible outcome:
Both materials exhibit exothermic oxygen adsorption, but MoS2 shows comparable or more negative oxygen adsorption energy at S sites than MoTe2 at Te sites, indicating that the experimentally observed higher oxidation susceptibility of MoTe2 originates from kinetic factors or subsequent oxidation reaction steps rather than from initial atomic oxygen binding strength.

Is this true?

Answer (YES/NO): YES